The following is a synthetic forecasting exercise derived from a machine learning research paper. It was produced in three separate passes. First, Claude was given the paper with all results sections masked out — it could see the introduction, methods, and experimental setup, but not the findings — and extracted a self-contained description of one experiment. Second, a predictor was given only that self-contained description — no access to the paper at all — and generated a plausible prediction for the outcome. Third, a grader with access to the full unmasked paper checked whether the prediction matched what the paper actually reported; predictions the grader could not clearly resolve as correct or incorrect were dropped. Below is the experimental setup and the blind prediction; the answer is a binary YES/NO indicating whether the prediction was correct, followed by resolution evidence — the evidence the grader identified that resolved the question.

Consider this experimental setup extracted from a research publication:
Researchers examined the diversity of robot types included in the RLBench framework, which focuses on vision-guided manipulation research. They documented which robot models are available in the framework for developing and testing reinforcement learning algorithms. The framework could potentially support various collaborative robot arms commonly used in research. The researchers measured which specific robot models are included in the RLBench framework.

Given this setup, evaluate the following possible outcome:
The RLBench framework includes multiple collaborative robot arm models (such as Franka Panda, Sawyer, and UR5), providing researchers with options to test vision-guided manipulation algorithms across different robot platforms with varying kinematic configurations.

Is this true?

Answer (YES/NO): NO